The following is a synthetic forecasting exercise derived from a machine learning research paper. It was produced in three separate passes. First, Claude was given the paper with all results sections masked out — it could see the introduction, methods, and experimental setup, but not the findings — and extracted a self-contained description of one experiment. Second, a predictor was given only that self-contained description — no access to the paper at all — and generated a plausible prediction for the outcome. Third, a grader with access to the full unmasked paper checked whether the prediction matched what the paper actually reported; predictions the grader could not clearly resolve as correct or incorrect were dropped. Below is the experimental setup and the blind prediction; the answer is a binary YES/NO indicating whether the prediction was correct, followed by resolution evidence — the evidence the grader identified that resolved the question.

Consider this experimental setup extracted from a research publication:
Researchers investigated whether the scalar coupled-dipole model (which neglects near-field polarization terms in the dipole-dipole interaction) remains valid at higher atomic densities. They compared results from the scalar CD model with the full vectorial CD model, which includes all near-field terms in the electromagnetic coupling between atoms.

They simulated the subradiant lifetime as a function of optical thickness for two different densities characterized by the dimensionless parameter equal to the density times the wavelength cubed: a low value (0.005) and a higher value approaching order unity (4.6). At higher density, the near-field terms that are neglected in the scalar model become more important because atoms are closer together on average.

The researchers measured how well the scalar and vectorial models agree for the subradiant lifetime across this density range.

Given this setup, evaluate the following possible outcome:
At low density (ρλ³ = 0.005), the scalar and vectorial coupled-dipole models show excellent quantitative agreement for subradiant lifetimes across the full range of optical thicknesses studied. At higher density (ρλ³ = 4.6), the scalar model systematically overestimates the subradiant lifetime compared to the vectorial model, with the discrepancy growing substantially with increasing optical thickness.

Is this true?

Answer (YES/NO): NO